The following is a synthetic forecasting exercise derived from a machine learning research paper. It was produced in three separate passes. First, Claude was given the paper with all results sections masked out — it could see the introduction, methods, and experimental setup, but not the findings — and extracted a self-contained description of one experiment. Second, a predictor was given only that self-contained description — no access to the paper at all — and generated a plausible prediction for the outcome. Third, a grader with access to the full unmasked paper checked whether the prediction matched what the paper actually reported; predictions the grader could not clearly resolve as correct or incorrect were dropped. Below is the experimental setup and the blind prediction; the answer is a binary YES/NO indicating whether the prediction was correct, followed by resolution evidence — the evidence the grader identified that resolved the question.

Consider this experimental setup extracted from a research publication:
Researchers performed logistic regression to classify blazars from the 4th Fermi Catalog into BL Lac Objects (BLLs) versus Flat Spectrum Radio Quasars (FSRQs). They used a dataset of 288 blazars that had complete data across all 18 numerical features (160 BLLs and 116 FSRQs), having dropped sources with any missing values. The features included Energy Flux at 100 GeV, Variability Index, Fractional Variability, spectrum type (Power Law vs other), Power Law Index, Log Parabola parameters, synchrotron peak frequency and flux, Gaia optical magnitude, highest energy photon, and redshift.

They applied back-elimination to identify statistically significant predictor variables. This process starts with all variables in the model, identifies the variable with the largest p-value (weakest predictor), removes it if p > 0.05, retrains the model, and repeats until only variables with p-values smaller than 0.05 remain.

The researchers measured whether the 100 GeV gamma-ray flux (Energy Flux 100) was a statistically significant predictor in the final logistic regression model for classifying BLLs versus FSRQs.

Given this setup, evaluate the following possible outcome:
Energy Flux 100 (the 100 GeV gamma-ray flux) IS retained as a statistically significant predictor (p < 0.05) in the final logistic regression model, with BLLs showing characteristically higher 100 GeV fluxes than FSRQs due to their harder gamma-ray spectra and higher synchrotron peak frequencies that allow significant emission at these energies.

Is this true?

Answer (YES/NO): NO